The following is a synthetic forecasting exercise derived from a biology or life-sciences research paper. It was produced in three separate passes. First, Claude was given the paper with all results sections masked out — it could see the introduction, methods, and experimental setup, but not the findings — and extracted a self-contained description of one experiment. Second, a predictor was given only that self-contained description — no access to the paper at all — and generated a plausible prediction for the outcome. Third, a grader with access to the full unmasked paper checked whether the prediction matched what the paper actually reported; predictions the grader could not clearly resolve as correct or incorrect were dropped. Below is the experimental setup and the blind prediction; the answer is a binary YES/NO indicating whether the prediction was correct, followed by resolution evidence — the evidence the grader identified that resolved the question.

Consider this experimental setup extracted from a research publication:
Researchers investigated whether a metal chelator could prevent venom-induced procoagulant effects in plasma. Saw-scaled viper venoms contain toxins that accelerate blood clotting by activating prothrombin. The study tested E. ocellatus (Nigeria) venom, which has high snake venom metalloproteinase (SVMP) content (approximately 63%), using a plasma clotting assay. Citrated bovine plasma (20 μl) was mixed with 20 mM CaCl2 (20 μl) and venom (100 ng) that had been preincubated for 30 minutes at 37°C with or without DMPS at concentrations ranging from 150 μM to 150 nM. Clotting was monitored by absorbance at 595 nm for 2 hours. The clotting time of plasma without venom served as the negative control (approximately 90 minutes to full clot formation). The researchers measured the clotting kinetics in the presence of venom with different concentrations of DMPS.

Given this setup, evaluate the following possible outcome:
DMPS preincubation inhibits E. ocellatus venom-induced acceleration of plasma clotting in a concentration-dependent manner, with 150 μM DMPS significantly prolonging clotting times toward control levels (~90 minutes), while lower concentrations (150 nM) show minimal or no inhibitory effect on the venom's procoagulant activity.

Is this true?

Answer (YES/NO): YES